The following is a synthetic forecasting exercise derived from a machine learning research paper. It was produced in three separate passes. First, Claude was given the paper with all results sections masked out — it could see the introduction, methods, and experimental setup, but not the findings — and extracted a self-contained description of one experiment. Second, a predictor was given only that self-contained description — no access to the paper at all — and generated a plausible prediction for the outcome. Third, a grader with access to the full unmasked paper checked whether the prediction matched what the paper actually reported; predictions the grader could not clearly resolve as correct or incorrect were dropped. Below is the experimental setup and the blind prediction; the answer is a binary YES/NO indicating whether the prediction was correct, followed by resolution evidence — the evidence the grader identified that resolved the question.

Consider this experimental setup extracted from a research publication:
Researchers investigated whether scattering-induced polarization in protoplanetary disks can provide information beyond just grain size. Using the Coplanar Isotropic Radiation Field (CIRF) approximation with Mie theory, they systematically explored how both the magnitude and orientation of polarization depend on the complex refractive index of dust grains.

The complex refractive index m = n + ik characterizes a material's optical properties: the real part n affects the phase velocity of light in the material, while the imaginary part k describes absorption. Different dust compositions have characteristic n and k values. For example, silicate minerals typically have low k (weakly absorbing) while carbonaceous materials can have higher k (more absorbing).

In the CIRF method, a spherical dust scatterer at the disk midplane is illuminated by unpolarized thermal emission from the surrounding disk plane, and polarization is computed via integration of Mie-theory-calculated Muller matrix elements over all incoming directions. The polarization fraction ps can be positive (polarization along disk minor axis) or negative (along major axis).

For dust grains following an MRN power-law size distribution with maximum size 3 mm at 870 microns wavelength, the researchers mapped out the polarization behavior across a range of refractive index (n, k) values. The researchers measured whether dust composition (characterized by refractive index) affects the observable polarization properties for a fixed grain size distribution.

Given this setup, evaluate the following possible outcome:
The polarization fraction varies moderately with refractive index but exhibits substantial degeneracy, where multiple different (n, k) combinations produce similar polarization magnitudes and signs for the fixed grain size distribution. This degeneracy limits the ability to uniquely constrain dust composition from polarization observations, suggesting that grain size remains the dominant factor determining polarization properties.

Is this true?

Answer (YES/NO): NO